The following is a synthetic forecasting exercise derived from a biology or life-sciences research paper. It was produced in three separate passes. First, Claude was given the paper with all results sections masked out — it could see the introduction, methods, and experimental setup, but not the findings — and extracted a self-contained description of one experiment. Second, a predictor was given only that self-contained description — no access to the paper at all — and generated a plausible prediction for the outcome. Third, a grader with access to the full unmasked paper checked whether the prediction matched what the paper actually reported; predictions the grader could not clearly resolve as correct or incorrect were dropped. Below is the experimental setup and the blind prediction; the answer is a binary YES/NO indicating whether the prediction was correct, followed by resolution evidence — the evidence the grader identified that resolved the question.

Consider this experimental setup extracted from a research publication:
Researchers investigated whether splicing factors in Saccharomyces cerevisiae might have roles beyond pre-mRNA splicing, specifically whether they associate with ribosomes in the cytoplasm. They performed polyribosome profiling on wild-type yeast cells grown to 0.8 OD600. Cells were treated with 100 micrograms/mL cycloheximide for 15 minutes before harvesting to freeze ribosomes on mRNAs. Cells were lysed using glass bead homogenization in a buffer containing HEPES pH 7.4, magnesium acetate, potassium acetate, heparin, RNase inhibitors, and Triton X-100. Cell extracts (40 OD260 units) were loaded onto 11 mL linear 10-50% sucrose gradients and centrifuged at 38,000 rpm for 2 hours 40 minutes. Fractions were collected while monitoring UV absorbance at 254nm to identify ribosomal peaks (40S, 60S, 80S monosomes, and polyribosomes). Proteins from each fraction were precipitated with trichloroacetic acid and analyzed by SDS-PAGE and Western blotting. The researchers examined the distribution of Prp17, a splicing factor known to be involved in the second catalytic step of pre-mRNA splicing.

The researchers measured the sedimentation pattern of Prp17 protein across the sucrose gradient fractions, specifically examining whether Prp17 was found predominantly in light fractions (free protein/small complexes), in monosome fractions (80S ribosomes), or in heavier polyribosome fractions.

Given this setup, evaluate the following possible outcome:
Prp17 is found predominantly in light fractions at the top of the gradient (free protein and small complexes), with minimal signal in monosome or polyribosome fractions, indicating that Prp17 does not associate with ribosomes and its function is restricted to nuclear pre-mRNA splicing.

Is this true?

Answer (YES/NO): NO